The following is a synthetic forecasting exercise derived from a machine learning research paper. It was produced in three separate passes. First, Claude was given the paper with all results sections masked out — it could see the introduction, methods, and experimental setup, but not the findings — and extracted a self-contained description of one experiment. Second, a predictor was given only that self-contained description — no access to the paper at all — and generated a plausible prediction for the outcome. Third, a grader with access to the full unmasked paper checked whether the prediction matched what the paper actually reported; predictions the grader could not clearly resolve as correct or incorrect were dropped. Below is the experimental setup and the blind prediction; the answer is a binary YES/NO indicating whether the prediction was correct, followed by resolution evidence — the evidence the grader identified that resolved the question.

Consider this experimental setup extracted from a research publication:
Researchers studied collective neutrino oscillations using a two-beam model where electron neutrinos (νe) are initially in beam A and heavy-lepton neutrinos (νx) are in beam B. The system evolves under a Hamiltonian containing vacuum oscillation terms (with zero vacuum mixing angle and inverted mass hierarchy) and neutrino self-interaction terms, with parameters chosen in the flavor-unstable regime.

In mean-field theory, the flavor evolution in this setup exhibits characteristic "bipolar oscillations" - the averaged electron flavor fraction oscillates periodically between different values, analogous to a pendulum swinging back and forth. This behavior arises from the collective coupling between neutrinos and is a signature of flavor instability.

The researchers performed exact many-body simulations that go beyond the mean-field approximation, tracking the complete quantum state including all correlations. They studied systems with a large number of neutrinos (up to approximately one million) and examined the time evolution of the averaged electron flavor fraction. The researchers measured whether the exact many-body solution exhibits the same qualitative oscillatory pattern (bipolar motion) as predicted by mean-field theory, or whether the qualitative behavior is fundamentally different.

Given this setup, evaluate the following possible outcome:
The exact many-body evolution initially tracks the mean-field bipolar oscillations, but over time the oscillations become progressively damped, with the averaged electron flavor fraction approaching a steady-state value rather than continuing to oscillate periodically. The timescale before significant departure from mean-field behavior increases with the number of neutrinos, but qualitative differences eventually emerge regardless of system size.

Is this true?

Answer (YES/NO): NO